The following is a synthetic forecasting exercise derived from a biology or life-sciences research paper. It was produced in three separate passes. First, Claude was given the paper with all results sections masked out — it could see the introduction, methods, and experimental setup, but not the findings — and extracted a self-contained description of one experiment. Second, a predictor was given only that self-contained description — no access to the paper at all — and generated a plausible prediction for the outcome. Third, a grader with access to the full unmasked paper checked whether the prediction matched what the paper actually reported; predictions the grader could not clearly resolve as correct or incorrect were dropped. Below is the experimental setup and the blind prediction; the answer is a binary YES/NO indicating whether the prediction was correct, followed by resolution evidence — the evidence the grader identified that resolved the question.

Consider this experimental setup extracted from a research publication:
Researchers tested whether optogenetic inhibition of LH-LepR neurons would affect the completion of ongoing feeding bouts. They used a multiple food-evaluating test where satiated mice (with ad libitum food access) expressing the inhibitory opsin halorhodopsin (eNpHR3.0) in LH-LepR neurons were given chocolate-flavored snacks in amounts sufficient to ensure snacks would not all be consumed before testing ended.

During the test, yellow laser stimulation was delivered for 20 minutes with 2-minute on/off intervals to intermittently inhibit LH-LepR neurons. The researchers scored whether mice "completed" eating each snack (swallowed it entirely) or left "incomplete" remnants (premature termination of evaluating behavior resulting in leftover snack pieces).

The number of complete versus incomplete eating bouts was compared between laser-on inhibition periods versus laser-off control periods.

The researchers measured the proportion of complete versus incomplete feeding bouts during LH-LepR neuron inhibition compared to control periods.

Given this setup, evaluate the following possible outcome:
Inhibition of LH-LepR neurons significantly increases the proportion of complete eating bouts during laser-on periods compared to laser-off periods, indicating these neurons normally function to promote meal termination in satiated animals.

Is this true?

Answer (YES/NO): NO